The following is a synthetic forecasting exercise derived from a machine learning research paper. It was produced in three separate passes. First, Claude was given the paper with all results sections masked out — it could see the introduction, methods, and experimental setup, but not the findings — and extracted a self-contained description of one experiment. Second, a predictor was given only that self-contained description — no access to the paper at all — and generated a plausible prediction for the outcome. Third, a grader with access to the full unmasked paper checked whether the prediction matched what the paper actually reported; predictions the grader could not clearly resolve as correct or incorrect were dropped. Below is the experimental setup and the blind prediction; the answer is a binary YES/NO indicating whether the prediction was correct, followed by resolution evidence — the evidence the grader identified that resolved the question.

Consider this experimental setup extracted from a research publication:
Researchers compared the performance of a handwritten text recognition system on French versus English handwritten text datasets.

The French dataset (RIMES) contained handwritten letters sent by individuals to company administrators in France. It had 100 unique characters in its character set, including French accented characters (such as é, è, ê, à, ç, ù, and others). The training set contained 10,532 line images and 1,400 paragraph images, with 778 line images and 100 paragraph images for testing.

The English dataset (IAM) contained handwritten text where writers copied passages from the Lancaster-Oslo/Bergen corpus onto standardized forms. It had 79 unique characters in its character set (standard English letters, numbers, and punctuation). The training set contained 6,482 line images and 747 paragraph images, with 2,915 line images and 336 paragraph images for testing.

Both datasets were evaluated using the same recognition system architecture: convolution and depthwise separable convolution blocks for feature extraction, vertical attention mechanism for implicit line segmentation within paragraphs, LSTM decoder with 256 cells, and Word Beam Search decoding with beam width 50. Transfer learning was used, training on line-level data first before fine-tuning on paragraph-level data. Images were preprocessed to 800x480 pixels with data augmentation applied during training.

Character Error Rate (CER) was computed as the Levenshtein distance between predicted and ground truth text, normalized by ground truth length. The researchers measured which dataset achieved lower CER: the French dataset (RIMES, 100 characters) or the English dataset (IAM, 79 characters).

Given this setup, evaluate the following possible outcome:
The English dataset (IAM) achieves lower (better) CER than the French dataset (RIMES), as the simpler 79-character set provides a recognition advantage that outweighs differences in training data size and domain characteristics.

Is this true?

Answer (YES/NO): NO